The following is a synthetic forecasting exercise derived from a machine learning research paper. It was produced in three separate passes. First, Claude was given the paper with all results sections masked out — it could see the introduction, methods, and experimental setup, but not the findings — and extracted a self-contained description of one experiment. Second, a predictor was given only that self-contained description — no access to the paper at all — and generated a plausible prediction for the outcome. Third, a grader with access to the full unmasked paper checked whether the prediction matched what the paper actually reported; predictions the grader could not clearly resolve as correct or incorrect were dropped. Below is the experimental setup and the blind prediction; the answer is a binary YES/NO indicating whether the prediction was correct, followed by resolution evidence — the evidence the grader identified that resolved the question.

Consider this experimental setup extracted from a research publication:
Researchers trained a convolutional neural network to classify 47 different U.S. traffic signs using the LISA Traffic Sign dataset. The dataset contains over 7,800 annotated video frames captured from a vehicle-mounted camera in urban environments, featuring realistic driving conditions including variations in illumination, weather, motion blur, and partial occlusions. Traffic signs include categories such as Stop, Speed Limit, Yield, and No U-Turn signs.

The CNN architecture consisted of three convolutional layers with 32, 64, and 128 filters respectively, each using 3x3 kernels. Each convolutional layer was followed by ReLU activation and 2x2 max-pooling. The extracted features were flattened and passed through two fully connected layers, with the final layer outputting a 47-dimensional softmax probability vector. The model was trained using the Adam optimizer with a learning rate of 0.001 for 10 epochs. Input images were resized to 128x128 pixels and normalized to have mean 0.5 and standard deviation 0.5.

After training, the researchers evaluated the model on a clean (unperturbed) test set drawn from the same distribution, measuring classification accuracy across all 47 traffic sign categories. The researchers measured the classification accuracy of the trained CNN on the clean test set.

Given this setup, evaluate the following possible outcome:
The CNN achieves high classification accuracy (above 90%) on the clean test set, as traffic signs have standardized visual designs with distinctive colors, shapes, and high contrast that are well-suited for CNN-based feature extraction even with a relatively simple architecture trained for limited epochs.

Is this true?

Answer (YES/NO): NO